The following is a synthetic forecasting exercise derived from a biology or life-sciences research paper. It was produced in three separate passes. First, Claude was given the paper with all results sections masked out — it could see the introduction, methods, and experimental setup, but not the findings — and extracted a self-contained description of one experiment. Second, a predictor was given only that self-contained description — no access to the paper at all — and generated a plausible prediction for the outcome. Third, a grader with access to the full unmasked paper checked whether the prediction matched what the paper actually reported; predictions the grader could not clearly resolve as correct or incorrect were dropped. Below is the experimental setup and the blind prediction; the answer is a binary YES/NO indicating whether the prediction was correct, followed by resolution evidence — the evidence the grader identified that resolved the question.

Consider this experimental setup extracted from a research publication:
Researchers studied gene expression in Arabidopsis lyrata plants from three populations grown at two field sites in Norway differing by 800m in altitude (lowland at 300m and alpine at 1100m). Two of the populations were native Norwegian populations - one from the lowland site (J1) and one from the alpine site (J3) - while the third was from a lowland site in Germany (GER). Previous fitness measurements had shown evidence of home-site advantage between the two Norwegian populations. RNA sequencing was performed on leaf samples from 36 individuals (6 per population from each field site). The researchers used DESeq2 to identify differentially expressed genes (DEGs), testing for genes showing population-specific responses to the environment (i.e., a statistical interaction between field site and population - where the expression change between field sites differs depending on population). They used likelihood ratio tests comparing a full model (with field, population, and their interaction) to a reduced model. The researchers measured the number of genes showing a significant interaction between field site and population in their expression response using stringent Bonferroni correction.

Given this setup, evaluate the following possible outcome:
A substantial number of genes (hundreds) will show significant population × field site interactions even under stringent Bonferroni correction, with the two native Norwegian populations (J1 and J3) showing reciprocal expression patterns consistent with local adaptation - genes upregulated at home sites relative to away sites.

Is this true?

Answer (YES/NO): NO